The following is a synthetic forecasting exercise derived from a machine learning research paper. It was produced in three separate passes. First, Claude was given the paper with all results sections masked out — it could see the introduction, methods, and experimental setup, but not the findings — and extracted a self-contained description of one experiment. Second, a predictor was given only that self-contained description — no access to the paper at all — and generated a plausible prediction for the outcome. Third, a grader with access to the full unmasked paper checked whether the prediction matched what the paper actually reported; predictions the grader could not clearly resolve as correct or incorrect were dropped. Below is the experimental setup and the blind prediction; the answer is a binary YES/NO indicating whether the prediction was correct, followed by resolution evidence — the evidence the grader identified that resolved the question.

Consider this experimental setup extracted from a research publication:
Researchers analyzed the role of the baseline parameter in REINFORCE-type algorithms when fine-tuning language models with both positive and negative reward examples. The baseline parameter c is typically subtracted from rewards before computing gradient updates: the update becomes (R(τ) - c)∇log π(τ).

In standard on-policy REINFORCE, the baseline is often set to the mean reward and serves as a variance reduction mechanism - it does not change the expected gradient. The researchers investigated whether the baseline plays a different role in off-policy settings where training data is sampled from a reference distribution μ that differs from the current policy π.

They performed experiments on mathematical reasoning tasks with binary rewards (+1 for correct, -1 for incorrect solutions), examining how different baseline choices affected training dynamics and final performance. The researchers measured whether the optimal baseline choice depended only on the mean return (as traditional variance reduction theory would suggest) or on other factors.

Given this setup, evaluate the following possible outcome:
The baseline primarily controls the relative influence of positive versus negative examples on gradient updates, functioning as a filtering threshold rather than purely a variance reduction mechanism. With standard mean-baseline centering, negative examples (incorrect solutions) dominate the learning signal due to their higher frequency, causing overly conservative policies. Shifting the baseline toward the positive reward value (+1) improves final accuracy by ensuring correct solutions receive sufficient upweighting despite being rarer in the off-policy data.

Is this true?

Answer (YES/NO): NO